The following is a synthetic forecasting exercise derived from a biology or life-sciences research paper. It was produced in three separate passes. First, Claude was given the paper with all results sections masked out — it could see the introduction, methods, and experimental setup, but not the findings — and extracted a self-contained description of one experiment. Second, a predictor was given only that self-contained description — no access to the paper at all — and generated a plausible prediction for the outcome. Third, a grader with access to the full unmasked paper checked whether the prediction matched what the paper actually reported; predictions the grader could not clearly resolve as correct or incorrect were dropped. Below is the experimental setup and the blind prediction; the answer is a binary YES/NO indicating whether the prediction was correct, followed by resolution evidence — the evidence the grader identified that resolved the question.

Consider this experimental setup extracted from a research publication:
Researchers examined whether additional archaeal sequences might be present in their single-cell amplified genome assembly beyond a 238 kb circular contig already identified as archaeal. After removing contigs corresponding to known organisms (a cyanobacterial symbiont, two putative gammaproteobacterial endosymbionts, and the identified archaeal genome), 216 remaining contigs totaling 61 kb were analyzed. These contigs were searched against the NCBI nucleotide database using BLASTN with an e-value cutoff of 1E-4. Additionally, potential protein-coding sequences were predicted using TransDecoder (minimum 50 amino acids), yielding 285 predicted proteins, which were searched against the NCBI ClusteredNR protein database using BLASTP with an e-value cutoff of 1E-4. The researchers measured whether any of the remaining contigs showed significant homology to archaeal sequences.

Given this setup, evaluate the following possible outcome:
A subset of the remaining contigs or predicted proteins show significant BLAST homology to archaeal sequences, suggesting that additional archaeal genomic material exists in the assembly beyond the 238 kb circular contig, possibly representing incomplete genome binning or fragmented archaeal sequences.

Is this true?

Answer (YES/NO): NO